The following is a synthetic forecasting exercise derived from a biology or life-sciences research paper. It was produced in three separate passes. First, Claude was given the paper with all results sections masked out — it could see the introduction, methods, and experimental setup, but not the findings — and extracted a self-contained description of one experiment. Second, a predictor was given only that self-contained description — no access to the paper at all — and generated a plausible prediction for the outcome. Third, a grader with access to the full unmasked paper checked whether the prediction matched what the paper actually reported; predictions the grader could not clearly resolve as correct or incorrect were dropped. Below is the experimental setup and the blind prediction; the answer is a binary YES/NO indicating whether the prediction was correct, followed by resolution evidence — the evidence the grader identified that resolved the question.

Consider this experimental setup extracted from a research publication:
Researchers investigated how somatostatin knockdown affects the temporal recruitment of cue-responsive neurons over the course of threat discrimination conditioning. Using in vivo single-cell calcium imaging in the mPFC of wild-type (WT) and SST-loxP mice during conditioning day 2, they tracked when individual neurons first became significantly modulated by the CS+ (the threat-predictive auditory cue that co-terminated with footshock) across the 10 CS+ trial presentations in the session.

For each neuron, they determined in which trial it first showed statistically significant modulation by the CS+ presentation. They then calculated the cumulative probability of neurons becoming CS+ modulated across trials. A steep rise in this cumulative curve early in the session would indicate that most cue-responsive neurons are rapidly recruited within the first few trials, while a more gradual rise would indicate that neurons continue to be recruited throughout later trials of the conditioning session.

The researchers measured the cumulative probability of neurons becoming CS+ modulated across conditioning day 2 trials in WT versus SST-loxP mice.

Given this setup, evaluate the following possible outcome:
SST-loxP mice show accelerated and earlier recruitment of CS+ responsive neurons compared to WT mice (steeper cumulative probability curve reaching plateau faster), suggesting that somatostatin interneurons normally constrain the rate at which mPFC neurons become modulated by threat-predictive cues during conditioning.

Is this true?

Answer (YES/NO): NO